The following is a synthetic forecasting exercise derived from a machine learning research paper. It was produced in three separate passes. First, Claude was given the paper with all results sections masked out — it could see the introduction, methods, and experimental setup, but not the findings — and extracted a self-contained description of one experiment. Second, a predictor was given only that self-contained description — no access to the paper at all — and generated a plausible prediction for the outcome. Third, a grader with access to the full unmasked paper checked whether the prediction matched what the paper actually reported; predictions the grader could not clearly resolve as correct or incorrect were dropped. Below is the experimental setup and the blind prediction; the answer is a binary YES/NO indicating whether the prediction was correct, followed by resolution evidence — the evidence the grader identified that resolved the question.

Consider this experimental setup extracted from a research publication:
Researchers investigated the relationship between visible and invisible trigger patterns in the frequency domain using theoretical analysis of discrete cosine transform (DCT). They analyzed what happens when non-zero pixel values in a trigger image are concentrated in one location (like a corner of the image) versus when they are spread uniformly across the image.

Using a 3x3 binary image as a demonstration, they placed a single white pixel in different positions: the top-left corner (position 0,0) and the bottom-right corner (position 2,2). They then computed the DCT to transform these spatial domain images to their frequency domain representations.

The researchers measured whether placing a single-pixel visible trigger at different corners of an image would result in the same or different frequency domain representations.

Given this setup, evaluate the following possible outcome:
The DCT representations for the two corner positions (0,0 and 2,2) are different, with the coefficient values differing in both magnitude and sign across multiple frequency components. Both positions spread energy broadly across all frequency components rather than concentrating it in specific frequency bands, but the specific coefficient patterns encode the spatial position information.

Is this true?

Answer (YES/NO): NO